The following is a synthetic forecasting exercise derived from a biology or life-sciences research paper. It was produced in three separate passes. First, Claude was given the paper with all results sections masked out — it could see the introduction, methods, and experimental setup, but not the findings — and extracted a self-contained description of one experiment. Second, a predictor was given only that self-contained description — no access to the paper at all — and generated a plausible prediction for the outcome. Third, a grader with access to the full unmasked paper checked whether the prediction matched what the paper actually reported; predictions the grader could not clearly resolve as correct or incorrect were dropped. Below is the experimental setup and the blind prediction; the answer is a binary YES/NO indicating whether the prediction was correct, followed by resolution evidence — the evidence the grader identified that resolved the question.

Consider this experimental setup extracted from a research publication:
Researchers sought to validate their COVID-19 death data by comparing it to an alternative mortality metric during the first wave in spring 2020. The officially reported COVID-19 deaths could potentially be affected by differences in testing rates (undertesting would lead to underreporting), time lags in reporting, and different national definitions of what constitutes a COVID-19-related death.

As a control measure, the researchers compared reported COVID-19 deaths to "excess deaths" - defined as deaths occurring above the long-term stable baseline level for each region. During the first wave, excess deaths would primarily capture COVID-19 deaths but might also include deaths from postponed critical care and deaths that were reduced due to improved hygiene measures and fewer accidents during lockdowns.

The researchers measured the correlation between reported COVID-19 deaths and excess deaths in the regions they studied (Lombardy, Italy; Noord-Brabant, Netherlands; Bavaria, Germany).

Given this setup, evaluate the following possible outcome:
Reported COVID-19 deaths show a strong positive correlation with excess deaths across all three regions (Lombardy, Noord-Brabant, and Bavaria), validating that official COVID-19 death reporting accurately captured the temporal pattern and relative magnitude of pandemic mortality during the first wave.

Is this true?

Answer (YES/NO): YES